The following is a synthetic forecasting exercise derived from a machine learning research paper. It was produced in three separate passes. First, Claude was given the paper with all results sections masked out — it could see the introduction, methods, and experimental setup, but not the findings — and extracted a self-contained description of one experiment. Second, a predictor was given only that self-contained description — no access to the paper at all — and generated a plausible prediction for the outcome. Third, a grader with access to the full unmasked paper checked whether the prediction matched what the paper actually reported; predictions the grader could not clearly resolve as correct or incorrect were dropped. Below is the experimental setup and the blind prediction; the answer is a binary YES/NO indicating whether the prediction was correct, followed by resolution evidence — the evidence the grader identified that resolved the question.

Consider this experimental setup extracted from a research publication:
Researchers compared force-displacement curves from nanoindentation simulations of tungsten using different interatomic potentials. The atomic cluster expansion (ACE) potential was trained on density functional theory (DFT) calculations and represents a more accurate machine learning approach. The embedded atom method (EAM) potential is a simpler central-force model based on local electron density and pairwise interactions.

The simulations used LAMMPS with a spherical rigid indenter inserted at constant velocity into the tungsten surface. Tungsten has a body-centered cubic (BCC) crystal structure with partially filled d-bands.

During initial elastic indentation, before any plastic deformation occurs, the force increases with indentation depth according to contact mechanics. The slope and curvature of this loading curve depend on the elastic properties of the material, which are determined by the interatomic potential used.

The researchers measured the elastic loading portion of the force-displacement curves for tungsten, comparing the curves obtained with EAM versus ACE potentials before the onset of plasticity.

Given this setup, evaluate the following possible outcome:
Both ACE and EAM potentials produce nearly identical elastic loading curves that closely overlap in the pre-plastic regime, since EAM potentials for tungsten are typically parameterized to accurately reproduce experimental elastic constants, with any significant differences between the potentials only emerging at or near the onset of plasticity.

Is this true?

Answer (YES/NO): NO